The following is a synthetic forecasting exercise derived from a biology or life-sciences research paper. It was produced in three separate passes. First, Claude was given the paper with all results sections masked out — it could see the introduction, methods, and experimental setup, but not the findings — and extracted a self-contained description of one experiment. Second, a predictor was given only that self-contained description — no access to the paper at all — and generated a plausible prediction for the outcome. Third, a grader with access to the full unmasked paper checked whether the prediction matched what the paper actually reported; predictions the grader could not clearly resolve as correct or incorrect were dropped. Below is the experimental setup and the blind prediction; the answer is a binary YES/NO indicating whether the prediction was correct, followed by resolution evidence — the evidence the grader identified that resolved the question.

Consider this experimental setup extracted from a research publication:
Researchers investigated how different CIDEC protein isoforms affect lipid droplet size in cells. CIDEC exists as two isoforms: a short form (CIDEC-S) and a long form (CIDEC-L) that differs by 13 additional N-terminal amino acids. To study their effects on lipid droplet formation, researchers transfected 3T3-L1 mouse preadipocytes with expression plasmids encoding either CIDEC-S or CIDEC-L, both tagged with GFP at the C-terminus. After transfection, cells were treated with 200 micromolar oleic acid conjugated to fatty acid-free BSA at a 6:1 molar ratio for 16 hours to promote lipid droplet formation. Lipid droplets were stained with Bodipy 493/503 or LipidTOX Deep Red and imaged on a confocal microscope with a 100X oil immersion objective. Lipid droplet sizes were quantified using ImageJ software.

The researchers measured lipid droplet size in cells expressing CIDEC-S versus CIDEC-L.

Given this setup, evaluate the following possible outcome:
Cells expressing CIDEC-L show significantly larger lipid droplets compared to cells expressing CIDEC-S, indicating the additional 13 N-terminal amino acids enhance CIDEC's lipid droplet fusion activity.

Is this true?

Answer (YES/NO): NO